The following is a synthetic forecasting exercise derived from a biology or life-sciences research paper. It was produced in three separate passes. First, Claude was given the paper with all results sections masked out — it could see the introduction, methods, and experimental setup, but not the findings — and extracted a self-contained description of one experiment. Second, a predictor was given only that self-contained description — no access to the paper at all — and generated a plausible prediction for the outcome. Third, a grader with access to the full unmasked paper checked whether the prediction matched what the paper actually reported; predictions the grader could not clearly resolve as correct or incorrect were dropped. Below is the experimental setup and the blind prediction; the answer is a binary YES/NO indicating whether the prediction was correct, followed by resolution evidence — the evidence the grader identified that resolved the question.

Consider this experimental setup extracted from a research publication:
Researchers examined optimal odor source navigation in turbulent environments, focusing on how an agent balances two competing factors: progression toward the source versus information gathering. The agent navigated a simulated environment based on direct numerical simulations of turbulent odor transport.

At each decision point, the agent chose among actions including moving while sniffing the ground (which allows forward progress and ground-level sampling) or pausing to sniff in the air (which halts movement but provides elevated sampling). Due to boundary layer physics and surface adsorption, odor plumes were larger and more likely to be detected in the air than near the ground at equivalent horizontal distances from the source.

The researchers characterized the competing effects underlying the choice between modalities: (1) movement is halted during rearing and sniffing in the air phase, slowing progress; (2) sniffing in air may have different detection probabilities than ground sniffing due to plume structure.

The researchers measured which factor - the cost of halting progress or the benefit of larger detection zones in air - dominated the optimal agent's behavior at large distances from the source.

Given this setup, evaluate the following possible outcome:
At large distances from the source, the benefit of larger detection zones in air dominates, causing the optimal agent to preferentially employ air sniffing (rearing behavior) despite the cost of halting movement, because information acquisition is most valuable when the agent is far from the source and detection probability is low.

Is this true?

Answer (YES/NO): YES